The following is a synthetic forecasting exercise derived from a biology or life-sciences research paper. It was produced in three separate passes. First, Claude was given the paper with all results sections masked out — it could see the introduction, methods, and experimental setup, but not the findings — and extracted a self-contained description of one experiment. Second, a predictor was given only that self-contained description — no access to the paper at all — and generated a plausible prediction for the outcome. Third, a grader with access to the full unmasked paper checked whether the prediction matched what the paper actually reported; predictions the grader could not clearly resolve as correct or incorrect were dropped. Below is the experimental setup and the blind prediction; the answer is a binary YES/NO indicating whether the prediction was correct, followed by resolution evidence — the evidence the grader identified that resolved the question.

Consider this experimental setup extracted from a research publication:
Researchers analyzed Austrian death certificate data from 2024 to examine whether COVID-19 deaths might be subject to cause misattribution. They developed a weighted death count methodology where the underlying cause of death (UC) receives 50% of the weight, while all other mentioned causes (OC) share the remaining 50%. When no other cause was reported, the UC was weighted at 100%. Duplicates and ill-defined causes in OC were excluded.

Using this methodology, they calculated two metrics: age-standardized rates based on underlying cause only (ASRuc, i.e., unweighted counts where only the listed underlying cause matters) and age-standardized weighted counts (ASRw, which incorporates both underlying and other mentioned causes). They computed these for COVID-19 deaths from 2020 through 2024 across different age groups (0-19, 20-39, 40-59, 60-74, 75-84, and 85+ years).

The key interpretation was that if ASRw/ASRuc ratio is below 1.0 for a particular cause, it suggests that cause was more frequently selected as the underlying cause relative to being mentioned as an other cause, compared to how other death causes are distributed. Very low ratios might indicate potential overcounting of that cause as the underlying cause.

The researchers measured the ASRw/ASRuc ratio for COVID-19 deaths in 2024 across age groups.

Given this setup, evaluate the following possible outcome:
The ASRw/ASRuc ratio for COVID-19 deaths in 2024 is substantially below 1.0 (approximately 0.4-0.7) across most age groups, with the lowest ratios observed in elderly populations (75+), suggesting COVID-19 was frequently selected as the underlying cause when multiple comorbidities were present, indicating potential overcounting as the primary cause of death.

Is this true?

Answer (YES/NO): NO